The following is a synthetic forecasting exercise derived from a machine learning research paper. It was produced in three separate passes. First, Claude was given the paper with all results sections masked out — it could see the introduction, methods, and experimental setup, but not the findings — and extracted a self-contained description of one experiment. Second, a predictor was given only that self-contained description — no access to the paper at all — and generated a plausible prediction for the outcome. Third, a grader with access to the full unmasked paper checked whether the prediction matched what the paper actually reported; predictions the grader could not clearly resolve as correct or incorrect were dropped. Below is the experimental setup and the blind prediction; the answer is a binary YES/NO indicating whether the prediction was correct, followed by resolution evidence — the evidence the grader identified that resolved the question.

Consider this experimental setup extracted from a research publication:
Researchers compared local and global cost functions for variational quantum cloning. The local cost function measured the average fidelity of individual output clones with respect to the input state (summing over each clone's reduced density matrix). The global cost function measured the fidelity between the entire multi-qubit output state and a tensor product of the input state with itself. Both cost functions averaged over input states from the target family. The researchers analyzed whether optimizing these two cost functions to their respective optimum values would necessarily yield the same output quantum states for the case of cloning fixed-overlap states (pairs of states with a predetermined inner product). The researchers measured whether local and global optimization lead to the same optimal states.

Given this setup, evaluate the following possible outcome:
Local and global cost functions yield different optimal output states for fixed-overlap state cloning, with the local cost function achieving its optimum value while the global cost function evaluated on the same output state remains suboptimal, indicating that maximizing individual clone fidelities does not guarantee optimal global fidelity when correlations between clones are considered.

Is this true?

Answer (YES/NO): YES